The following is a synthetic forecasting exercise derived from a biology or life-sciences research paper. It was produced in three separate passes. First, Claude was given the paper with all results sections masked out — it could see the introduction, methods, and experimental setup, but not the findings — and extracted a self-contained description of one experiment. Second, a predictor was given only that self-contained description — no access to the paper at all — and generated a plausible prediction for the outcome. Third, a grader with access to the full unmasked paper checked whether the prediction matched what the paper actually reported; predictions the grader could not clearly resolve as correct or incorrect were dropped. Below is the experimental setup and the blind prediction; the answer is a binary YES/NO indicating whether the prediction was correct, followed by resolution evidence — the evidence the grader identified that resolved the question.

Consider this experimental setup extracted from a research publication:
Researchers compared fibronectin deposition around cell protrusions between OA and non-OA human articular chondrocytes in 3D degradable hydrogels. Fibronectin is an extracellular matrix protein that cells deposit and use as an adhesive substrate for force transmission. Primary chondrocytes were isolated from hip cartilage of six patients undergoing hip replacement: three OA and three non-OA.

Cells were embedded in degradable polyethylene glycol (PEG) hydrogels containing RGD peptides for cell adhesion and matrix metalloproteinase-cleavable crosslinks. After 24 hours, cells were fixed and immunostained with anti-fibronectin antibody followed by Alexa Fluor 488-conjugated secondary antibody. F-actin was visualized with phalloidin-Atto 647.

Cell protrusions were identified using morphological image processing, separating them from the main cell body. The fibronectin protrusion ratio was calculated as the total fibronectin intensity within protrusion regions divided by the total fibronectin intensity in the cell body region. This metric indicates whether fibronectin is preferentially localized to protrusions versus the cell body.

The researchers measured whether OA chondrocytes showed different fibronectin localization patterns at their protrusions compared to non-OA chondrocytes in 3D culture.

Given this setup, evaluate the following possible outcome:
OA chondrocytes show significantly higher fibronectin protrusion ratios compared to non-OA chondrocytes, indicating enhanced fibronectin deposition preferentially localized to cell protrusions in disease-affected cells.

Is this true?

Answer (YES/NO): YES